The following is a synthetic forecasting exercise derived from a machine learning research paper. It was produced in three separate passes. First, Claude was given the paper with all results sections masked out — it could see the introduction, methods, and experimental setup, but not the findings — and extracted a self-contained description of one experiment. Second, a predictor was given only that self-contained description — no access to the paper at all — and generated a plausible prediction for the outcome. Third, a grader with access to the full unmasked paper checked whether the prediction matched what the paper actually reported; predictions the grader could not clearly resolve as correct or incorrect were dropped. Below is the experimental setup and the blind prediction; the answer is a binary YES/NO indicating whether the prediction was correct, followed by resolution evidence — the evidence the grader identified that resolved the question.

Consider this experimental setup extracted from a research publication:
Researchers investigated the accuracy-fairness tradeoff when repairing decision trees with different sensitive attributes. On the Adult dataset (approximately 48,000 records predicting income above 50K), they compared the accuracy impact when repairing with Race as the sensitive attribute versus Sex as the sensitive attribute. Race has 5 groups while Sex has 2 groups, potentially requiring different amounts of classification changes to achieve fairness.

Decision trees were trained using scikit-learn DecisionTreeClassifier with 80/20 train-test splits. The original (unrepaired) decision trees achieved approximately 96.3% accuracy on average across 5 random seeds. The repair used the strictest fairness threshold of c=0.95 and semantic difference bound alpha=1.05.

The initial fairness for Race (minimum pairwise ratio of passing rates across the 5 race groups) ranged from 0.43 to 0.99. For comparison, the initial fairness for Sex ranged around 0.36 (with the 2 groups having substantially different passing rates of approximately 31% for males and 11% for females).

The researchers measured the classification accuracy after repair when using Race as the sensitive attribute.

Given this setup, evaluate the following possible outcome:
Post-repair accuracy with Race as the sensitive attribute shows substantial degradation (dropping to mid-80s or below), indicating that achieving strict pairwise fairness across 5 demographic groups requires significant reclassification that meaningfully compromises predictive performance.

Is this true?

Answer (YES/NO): NO